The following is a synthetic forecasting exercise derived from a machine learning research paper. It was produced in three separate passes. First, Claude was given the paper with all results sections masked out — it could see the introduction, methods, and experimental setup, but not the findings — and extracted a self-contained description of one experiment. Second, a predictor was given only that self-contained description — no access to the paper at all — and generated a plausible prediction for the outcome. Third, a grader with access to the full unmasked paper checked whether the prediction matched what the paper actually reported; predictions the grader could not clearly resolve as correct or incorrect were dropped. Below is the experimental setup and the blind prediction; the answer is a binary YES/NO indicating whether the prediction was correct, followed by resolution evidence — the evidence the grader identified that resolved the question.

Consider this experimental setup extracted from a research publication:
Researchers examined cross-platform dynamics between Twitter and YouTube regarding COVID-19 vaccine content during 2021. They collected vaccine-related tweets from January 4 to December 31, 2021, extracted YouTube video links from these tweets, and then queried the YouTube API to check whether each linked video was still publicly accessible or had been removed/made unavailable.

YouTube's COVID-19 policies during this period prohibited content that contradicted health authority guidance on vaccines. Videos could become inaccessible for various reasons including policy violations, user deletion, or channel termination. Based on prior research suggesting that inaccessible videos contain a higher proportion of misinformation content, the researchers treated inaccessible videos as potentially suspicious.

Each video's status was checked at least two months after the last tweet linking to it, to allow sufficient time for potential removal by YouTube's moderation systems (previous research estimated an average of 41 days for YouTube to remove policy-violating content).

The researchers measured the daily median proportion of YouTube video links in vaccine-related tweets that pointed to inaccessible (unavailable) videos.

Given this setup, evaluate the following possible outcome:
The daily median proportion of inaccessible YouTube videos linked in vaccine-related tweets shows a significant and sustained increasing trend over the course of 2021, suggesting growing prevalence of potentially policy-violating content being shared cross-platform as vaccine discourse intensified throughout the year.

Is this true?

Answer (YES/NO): NO